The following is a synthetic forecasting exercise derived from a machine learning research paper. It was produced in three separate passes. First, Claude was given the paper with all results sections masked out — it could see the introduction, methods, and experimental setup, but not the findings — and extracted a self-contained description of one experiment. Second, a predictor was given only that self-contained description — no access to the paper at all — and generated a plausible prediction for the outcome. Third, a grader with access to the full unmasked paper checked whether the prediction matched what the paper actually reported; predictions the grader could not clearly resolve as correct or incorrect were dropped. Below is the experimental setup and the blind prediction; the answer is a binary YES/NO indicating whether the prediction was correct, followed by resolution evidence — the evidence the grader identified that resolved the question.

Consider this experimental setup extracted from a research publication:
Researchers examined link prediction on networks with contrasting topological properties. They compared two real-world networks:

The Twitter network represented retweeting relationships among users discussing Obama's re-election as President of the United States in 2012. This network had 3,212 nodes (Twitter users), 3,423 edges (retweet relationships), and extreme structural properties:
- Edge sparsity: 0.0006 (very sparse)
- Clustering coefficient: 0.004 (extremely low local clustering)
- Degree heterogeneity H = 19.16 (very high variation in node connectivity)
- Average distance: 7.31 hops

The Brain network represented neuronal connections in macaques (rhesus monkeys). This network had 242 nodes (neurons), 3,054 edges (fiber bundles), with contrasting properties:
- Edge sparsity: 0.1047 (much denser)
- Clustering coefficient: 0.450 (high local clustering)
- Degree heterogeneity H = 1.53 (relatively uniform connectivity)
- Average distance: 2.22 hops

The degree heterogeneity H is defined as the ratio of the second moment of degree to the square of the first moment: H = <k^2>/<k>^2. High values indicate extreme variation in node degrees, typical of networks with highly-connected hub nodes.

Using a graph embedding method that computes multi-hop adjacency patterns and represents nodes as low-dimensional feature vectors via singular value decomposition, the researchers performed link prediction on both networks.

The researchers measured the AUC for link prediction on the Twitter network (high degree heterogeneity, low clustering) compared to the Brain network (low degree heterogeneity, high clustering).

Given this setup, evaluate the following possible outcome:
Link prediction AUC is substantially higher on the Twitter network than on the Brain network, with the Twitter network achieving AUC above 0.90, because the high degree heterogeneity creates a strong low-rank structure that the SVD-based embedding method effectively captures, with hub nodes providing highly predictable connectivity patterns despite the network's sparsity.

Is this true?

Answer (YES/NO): NO